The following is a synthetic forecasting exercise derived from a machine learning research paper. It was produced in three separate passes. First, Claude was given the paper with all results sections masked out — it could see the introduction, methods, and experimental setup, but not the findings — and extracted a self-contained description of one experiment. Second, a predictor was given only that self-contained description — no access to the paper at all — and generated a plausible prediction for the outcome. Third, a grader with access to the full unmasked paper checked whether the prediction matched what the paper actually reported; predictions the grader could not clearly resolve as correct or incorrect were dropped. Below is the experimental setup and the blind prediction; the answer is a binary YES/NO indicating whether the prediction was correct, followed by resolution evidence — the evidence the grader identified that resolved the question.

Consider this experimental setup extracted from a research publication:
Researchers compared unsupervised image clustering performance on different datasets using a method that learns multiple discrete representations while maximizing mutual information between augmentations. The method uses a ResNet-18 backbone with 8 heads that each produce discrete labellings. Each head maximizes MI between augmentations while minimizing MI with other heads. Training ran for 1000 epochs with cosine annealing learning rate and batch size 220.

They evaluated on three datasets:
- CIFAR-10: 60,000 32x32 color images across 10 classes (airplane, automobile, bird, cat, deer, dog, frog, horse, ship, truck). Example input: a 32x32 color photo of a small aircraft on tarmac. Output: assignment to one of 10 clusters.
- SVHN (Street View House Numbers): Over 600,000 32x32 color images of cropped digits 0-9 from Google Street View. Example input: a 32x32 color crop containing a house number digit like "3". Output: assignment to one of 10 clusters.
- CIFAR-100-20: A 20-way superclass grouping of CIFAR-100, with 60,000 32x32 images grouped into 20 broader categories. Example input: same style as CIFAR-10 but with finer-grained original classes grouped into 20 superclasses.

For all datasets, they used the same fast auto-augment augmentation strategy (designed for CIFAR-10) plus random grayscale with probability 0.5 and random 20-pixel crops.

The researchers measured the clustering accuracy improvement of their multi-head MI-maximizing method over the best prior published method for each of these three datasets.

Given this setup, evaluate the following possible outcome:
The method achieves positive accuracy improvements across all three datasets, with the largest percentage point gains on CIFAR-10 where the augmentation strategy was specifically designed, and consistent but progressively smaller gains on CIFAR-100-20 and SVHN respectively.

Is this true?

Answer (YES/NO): NO